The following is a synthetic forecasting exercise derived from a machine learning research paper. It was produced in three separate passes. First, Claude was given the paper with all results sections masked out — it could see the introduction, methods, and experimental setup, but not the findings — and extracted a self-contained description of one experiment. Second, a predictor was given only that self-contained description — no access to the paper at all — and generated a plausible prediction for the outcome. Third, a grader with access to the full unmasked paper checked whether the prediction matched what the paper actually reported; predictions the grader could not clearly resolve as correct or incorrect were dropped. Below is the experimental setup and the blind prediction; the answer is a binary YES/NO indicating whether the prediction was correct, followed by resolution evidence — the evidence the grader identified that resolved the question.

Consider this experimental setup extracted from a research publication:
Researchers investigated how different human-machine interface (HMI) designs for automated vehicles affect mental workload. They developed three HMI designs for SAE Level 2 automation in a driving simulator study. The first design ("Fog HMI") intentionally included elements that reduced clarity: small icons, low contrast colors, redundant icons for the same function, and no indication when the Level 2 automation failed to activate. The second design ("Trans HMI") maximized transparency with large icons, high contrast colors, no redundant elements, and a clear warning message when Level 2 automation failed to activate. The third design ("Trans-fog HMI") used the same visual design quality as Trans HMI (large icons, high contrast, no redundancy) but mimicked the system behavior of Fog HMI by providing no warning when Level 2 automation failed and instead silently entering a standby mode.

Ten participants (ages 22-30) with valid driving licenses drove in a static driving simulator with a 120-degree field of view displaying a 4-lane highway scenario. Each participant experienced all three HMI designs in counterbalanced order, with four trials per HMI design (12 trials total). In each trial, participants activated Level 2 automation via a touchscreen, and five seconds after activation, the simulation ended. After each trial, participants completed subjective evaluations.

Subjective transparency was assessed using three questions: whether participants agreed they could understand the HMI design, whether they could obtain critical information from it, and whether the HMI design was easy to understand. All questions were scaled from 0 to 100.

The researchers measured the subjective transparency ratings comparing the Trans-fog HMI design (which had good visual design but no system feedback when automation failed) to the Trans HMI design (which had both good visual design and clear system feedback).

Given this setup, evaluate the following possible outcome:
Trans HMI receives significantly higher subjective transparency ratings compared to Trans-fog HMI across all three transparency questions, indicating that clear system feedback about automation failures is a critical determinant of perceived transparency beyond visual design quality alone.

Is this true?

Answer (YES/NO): NO